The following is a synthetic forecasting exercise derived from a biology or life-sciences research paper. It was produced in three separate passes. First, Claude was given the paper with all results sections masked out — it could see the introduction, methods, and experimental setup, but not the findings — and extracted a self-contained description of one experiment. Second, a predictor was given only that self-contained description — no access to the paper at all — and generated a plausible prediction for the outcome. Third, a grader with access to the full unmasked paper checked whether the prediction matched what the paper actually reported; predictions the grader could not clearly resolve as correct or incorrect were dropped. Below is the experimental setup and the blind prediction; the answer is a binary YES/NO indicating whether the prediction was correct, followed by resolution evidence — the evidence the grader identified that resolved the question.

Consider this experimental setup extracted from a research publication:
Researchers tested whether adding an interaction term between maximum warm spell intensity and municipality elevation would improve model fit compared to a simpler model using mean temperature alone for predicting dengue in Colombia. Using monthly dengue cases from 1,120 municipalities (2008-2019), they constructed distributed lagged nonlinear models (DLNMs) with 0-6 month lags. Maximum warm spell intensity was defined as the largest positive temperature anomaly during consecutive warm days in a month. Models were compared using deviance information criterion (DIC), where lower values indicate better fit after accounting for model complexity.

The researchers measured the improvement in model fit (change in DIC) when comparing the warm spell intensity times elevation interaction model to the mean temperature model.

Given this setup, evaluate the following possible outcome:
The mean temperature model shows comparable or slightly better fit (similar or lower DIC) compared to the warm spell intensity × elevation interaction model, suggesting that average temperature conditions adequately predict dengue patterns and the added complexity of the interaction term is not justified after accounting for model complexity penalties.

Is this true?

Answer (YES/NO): NO